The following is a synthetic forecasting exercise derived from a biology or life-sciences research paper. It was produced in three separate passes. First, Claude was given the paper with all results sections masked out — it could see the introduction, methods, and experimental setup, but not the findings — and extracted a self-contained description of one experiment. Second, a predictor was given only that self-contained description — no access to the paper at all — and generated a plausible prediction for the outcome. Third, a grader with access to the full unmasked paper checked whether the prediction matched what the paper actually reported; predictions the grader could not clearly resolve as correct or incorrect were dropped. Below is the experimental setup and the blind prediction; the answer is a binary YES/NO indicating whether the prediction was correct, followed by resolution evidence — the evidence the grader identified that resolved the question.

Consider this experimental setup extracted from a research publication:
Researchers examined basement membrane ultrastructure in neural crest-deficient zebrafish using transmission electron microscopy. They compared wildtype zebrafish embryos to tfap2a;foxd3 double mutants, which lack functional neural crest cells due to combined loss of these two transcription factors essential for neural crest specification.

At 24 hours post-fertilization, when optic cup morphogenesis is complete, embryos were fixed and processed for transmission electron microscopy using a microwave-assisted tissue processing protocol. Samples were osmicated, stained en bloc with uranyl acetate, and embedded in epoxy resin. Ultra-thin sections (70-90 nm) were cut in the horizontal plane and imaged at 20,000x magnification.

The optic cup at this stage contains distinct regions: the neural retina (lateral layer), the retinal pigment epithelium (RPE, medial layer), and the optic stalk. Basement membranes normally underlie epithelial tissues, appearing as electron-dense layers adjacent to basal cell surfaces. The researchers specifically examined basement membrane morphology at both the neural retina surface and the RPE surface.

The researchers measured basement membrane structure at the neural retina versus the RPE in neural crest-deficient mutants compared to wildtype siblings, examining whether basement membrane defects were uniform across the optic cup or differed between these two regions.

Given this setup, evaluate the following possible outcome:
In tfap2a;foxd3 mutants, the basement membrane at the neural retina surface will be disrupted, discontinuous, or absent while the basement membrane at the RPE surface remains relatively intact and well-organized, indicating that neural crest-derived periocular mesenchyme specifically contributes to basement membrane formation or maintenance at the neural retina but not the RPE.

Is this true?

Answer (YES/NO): NO